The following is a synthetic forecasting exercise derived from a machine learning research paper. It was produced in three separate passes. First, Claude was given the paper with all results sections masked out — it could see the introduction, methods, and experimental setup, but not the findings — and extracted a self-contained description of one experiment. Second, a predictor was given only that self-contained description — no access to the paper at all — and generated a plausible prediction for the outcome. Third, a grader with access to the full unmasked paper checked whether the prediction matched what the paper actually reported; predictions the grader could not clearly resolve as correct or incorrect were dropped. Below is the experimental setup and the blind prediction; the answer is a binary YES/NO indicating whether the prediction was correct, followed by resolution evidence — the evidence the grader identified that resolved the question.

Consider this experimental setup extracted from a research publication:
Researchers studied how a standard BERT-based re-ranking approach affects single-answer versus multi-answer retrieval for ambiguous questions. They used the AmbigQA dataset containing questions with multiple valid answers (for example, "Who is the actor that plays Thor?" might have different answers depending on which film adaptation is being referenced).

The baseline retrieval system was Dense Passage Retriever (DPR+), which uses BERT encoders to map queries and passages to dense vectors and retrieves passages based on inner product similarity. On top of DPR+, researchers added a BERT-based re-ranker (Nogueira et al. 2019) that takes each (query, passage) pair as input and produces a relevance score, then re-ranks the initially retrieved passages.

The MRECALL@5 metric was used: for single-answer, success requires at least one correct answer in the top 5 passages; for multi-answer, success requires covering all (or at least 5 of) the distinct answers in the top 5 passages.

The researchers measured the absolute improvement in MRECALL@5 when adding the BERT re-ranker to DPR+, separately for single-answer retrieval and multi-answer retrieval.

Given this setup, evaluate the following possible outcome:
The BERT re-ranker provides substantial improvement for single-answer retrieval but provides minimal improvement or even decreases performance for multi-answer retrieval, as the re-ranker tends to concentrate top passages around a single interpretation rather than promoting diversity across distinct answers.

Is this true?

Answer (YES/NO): NO